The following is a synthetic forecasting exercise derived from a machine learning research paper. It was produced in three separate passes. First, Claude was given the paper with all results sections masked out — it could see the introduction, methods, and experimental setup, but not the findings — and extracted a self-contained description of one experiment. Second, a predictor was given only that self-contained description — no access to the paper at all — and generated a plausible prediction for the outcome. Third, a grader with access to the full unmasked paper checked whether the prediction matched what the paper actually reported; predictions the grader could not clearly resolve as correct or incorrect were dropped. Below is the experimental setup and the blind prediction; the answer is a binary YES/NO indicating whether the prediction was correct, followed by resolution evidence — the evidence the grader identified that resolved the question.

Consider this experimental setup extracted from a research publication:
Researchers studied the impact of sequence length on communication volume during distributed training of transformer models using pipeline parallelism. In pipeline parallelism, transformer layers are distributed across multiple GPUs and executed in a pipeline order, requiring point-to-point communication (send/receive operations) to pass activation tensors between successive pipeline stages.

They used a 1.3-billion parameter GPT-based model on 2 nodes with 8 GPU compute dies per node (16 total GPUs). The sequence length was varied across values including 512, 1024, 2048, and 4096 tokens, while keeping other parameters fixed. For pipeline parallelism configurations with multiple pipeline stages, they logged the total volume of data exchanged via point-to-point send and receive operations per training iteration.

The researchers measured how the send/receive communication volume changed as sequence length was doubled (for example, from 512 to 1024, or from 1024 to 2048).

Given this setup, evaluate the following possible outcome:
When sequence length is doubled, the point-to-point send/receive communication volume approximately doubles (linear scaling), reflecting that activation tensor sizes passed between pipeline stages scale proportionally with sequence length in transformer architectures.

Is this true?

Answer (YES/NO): YES